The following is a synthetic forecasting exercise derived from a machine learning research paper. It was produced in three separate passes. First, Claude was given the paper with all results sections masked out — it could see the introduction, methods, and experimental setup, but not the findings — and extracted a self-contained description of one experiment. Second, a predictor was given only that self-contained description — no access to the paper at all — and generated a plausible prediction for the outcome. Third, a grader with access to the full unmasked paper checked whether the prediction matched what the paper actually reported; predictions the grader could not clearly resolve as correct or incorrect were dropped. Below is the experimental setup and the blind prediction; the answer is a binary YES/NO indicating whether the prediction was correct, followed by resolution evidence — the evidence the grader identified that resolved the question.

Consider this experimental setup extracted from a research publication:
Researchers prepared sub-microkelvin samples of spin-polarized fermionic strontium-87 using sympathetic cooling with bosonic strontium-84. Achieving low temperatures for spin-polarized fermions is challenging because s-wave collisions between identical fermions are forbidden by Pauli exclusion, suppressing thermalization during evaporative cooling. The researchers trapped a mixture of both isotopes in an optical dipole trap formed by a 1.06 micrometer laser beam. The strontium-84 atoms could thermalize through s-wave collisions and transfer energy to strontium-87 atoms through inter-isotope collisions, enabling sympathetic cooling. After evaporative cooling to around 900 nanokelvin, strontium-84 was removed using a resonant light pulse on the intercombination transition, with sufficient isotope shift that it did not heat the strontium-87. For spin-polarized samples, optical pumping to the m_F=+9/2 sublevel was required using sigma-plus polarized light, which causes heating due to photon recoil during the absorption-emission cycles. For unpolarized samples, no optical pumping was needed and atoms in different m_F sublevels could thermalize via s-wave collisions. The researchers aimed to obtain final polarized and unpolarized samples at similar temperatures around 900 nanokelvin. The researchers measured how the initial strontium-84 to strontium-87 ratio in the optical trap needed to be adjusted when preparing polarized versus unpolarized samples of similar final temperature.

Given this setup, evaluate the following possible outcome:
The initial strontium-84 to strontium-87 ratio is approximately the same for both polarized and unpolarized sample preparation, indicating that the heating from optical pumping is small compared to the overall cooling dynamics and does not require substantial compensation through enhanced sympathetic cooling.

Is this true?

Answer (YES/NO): NO